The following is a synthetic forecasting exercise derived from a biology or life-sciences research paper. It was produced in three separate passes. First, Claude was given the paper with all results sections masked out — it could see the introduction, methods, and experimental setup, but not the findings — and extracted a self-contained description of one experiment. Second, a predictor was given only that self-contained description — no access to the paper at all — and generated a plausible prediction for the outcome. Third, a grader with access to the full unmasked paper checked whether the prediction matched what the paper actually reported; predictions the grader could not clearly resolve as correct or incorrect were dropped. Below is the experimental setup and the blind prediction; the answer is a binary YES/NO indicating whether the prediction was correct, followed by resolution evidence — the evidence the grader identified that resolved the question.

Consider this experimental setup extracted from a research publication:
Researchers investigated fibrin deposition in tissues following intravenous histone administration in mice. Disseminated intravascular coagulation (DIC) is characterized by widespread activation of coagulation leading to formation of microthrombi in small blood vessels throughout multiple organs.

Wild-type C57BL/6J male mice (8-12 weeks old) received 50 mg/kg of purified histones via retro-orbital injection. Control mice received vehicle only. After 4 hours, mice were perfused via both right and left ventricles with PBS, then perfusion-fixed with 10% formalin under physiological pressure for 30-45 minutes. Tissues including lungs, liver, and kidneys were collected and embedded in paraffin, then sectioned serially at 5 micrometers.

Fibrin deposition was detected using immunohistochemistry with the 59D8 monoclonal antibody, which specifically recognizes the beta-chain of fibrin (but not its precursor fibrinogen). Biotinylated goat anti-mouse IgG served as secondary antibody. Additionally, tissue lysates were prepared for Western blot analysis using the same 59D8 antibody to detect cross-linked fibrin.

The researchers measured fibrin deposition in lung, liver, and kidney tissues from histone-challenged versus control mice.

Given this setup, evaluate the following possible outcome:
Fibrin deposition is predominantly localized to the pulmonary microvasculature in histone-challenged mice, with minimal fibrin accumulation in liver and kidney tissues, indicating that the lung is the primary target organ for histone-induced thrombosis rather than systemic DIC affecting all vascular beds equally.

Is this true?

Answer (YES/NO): NO